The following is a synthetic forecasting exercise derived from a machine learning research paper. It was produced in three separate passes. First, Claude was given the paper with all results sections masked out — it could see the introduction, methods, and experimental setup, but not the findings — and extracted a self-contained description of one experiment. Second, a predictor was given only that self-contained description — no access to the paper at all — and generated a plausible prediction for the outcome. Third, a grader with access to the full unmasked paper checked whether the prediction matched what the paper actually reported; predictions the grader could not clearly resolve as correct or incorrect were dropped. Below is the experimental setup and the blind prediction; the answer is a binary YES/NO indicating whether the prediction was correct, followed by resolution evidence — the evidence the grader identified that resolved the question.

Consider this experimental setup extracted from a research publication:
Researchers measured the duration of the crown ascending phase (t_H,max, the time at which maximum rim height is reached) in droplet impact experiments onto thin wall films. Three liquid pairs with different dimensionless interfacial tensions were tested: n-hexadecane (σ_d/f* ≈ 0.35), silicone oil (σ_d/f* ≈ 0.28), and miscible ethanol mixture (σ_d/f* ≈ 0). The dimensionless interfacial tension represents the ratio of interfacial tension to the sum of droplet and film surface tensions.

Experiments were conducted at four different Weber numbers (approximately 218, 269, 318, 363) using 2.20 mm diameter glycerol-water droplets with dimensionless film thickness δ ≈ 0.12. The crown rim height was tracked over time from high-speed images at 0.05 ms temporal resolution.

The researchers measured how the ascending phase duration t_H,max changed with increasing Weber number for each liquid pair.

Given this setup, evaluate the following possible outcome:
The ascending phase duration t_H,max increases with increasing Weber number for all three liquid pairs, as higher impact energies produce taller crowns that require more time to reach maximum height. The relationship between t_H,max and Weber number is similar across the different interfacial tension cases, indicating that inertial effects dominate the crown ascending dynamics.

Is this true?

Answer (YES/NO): NO